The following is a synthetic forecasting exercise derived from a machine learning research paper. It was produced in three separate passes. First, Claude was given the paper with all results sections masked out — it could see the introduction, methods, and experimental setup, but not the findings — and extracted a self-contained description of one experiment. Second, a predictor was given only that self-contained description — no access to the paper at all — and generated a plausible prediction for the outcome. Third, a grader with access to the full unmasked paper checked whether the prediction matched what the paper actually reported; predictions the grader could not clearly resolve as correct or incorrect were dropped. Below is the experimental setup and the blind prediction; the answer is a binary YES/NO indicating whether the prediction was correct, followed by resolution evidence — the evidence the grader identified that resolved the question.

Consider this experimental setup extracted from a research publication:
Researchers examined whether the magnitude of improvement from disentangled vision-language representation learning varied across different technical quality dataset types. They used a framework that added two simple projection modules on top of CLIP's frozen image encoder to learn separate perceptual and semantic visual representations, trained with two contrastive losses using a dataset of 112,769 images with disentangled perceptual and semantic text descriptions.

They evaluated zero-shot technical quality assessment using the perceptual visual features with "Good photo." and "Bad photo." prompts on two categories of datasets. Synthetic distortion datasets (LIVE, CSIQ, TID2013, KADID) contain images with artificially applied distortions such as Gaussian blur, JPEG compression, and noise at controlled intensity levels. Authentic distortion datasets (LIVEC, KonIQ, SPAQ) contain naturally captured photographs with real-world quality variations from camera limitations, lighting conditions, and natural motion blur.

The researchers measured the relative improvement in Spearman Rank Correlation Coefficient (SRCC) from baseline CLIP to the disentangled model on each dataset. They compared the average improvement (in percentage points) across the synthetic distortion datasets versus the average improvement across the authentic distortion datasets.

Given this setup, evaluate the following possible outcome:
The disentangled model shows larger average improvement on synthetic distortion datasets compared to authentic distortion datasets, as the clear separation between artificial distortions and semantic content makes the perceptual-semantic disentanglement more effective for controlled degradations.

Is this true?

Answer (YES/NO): NO